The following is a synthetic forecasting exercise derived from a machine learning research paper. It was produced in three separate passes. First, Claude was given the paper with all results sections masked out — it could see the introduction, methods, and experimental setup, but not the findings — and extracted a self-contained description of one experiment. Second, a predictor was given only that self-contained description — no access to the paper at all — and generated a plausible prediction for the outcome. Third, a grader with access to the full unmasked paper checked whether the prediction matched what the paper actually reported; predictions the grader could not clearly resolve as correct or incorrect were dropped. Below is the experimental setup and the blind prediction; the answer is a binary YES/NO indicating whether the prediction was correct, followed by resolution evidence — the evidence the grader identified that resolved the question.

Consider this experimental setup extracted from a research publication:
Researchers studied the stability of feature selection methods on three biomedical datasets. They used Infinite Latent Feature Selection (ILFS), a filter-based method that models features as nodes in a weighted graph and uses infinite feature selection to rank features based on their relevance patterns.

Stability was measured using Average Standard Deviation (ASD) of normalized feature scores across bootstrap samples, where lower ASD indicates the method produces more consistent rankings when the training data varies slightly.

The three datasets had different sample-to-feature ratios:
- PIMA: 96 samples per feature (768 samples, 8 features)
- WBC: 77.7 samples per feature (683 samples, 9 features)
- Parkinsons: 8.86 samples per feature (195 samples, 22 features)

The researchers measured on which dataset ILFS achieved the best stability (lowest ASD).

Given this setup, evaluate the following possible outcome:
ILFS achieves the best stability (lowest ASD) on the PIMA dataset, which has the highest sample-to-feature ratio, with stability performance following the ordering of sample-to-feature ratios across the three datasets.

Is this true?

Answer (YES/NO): NO